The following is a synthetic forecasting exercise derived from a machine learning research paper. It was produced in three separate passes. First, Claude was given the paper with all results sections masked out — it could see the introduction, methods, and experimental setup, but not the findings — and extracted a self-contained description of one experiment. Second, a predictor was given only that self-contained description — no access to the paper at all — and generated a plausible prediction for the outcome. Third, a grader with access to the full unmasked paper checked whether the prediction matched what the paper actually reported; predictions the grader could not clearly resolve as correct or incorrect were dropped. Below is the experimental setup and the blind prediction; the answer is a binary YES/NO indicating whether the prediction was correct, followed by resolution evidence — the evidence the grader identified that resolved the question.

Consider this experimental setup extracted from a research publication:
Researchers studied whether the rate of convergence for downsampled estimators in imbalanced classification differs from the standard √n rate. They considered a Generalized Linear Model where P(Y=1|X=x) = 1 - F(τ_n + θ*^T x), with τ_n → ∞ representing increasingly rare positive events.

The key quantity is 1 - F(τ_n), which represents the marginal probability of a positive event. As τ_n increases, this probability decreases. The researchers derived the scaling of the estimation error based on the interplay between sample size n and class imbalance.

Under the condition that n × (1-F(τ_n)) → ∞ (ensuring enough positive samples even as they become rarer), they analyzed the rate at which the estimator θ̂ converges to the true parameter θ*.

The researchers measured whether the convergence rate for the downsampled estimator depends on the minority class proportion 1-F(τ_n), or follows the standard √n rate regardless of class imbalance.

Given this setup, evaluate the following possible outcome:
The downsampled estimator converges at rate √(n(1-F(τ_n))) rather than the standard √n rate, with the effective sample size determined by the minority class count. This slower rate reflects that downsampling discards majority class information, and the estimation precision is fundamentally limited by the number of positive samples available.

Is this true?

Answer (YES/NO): YES